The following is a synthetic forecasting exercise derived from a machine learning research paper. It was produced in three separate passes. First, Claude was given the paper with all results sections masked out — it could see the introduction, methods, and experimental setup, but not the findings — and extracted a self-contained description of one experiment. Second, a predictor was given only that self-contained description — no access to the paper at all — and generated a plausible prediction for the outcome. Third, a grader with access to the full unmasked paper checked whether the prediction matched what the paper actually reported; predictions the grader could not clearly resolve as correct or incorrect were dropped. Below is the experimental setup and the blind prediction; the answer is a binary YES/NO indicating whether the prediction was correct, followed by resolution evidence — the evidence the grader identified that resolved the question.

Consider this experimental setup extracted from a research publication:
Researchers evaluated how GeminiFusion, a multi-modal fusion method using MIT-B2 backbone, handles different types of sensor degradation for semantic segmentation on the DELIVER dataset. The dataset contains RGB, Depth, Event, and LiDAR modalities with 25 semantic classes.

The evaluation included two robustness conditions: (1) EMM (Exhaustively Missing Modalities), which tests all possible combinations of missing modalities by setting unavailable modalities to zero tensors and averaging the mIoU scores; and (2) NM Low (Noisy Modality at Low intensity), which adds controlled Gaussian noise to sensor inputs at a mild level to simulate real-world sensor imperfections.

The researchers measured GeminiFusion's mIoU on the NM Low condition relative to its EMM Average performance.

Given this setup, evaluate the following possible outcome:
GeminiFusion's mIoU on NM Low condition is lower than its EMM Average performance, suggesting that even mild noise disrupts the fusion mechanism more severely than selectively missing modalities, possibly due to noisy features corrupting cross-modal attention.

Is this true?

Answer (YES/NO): YES